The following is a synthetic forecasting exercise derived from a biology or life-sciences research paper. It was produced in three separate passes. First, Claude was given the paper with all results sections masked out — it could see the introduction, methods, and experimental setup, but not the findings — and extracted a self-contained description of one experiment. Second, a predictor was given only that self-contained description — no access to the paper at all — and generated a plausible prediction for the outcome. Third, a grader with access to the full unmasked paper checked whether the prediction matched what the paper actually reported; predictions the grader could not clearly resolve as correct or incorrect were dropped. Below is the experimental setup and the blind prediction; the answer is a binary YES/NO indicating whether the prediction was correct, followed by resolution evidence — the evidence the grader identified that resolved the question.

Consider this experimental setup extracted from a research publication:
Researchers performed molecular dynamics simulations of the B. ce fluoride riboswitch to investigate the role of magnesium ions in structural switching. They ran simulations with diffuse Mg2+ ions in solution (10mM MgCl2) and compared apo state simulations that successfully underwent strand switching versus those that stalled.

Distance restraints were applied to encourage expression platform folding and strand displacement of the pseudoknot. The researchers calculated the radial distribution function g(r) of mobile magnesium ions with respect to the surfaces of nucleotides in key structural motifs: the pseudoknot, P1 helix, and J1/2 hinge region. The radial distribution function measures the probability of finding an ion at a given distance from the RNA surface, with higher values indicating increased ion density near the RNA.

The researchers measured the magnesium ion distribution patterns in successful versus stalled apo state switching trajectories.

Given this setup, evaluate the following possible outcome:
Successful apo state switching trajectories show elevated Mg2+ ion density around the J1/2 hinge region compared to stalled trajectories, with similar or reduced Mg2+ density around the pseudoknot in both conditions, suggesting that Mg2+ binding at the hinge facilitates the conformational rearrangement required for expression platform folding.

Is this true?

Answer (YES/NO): NO